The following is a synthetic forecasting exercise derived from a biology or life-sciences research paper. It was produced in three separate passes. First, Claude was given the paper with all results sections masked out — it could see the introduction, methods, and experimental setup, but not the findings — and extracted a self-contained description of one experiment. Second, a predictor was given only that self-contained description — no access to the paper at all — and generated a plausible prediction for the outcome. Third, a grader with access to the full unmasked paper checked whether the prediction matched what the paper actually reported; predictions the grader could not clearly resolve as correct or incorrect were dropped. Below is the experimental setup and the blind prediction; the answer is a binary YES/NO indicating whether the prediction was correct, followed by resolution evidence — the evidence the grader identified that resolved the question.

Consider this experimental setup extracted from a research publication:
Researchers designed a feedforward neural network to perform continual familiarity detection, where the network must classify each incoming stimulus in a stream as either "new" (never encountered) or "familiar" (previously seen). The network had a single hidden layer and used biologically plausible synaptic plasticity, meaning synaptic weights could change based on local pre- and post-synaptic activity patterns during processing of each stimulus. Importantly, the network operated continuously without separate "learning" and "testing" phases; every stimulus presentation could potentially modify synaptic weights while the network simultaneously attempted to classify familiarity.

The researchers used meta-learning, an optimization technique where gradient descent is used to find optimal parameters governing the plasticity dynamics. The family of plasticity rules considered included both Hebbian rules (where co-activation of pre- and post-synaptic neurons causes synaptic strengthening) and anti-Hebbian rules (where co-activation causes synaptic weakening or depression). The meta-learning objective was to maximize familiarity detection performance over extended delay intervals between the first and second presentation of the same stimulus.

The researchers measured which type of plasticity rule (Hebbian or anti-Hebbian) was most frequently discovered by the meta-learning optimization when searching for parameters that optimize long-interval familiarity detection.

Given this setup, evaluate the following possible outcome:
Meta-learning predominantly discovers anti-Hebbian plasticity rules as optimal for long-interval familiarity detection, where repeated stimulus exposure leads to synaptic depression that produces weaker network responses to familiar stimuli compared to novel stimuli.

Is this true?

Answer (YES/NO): YES